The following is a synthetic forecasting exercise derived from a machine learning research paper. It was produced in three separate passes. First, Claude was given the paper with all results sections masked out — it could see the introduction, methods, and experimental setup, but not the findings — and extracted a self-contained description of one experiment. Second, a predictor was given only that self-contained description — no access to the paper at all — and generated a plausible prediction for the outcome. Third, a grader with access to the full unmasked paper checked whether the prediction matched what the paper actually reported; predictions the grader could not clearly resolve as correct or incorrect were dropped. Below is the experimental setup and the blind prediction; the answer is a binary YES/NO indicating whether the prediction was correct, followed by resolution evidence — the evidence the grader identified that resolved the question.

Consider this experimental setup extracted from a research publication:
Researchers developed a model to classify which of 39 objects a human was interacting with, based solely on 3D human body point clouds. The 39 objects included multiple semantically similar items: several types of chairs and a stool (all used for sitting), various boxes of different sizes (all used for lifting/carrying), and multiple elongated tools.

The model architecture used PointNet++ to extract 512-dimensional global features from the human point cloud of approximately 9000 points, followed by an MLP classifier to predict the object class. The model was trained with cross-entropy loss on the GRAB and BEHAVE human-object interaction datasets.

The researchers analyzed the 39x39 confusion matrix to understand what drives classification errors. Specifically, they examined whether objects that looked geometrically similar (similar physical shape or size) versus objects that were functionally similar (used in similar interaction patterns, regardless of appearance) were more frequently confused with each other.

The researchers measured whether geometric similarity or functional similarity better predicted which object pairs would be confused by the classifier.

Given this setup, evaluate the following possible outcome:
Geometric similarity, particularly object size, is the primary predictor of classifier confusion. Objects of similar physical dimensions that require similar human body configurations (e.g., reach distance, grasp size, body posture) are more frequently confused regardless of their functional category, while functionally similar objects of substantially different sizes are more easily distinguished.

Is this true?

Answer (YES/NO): NO